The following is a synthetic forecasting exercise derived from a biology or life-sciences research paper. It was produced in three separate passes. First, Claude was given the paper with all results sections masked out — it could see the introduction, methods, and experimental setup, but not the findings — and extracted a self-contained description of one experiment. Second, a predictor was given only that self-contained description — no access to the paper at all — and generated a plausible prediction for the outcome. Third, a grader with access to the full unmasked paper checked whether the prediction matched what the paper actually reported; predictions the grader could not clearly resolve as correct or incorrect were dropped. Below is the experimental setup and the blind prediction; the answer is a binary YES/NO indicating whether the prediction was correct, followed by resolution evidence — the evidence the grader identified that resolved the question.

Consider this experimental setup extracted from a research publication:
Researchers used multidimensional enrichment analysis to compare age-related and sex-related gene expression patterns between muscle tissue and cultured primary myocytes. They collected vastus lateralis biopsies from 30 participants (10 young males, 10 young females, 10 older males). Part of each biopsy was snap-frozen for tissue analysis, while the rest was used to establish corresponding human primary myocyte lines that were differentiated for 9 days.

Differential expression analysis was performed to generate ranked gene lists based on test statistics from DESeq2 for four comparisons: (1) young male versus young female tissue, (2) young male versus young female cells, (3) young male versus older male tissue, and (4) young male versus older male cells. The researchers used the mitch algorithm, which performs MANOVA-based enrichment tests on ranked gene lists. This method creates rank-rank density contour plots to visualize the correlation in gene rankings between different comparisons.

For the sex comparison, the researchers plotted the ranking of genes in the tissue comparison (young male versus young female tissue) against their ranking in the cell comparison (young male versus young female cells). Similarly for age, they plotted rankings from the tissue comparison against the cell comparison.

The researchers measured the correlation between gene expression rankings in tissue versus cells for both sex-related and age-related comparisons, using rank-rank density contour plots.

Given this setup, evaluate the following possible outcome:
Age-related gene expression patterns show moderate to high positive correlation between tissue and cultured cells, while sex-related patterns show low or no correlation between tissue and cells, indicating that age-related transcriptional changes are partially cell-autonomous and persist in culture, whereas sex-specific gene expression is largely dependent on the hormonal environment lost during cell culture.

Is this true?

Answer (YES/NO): NO